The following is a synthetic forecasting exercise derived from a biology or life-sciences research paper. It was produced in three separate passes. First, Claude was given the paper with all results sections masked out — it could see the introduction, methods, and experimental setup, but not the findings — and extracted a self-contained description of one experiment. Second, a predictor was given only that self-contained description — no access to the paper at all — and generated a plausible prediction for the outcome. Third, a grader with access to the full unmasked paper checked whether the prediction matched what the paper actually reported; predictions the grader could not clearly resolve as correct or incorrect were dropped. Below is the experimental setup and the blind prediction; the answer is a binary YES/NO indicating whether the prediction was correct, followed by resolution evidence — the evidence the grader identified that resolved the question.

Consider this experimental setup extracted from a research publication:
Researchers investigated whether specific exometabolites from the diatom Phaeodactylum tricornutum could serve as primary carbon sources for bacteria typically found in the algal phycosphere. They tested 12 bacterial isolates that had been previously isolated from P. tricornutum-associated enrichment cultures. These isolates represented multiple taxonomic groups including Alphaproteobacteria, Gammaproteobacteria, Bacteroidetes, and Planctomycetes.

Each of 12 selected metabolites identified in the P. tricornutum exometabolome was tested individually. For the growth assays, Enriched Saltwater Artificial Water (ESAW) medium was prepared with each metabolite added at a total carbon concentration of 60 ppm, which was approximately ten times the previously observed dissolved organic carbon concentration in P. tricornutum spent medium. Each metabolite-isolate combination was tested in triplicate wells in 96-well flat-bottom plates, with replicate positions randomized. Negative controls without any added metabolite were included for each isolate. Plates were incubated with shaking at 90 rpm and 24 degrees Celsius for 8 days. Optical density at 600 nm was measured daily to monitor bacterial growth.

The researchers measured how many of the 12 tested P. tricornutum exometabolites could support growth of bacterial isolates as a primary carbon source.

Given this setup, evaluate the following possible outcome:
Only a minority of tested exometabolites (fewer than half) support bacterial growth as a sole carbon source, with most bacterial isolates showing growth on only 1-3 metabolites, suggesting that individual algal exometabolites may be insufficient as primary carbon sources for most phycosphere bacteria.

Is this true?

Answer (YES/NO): NO